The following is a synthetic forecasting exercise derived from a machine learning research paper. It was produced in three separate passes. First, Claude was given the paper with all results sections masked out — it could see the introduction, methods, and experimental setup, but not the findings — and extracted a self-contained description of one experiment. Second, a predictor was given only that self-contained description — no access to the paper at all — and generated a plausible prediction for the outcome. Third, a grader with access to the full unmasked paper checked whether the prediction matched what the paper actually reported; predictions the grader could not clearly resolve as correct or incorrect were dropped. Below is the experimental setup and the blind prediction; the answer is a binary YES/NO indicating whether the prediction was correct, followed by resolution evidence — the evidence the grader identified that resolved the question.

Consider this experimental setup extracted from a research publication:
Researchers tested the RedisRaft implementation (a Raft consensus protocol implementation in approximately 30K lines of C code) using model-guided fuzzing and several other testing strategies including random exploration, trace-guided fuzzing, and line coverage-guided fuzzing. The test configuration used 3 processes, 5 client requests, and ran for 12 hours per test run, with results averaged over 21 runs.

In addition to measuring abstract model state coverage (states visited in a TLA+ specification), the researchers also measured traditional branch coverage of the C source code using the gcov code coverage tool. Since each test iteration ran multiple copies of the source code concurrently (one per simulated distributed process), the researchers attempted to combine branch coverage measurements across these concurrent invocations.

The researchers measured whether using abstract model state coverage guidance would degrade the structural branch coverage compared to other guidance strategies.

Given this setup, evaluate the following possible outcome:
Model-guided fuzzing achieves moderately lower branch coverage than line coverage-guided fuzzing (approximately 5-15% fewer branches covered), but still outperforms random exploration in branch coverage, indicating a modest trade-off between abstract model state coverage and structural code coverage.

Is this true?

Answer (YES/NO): NO